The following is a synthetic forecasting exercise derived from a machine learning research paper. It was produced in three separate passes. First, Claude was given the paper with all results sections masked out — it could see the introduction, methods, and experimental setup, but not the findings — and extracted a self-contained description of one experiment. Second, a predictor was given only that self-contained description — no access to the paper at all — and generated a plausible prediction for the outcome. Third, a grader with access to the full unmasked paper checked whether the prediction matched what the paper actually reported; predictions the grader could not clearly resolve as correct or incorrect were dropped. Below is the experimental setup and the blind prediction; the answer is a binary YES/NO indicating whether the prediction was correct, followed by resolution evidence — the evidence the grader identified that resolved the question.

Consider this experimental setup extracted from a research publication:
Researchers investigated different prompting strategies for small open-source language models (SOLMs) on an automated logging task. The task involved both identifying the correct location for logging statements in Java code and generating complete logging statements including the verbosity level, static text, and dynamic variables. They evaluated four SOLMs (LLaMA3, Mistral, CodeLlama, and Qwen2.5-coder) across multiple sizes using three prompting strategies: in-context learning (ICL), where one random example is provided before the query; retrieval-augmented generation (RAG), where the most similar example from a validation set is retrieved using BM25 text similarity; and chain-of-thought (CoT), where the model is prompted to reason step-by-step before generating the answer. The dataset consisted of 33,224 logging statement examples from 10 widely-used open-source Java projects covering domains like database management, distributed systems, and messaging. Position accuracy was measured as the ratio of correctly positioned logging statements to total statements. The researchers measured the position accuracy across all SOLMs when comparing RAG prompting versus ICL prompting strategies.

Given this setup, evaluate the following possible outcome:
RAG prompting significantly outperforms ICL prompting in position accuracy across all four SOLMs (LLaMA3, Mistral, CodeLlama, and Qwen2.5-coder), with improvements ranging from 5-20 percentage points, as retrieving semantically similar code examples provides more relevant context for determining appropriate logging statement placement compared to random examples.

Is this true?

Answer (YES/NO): NO